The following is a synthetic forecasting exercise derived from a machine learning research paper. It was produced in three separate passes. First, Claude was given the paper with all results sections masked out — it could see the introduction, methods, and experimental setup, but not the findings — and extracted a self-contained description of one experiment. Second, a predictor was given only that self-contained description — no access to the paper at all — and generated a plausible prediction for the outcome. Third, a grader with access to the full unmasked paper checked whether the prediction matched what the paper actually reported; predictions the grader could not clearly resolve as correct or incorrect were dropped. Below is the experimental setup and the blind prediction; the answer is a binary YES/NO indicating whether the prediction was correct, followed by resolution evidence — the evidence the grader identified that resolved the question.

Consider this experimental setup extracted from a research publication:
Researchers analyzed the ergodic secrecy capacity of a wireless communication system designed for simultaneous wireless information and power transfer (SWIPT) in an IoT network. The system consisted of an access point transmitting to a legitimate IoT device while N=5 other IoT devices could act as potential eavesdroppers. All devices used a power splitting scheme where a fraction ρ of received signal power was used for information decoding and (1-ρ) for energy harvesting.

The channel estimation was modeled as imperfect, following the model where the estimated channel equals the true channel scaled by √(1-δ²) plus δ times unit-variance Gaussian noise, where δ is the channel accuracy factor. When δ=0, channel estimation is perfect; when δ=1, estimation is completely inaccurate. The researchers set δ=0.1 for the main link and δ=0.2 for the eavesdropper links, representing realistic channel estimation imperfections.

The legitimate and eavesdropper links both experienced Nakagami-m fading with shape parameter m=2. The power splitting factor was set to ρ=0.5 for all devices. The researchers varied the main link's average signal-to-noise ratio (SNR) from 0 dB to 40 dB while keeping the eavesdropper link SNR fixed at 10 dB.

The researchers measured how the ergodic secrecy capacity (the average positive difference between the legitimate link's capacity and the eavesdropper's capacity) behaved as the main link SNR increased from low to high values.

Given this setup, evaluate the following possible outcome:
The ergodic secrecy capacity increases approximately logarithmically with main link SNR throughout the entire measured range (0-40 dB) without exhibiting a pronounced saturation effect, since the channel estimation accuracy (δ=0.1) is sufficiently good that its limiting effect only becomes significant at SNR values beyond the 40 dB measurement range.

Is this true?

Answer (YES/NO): NO